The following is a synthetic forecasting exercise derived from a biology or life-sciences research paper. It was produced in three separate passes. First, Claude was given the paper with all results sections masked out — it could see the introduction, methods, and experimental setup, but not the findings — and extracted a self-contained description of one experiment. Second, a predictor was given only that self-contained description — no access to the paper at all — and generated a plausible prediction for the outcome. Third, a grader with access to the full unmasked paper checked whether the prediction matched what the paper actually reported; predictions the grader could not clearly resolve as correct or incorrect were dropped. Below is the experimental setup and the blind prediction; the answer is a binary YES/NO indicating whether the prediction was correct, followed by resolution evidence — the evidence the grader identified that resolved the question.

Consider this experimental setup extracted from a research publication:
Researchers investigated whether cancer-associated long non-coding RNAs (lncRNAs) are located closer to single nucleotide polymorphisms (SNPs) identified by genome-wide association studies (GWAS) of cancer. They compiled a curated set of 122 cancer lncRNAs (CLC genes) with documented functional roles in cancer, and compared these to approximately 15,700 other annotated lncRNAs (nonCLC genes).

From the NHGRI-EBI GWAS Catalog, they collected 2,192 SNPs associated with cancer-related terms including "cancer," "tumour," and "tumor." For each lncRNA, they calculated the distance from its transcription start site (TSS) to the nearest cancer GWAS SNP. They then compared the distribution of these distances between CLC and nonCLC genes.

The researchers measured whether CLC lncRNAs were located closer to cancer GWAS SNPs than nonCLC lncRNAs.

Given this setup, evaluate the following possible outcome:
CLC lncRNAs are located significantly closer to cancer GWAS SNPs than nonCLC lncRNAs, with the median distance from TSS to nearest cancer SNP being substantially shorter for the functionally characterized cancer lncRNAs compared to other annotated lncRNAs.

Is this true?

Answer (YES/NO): NO